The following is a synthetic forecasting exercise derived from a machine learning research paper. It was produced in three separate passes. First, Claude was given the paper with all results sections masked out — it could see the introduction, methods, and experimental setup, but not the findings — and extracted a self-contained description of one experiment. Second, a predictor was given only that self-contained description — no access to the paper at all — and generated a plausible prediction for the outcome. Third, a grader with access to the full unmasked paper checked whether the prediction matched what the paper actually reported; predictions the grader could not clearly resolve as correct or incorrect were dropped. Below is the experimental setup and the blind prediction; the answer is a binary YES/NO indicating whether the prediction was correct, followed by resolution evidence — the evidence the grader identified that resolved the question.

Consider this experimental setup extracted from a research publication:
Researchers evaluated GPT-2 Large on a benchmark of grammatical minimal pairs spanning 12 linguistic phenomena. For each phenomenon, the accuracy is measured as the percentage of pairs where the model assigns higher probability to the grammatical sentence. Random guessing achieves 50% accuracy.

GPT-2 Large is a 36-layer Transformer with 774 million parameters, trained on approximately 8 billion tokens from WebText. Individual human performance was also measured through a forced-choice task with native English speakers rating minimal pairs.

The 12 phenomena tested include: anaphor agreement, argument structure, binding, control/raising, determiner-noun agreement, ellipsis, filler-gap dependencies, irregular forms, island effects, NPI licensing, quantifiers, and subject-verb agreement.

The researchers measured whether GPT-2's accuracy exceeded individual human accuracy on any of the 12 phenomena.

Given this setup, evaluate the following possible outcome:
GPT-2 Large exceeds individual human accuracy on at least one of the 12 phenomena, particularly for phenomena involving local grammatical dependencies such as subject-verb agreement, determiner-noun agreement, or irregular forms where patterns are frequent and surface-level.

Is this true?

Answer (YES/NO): NO